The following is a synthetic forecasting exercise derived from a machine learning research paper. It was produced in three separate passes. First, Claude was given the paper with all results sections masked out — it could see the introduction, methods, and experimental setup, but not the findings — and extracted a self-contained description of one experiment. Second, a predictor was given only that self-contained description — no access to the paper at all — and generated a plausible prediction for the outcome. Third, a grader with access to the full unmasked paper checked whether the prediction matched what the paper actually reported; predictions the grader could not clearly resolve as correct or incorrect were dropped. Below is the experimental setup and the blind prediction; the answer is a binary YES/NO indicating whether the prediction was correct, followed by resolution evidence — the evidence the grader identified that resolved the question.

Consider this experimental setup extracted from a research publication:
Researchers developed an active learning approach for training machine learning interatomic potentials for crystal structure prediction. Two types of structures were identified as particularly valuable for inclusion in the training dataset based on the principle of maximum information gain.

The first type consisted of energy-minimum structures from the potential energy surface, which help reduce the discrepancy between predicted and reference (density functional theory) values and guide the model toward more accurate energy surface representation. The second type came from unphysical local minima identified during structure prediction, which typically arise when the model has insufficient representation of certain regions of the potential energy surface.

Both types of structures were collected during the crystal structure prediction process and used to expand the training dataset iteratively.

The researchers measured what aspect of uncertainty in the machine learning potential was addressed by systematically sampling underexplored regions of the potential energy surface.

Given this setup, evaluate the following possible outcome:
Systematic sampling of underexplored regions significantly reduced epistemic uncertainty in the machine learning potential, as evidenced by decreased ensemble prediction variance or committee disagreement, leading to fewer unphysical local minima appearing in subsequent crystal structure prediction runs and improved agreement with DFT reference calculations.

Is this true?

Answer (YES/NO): NO